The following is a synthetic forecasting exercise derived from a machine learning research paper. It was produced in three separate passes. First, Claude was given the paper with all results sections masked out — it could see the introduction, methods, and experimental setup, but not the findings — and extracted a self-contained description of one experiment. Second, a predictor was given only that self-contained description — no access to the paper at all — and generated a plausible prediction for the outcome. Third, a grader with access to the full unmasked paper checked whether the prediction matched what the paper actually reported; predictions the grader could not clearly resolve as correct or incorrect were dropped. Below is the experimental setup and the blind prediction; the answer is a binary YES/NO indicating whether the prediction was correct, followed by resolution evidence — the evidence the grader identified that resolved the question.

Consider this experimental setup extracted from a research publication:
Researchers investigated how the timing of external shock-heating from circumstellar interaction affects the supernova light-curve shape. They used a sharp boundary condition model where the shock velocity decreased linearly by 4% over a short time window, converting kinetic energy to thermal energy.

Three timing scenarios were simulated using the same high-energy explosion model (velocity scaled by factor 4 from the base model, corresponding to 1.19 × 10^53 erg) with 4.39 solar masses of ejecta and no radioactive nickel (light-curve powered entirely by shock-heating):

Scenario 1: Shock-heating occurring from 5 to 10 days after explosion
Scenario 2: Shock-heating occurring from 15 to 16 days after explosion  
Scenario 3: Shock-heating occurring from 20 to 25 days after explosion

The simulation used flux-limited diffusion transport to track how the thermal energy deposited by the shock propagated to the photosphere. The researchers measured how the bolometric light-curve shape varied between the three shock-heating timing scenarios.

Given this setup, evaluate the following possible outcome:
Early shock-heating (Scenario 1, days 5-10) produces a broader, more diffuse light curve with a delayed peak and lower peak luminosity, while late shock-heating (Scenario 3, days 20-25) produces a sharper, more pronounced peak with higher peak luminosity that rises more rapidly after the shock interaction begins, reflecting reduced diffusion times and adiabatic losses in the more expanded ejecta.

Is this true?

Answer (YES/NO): NO